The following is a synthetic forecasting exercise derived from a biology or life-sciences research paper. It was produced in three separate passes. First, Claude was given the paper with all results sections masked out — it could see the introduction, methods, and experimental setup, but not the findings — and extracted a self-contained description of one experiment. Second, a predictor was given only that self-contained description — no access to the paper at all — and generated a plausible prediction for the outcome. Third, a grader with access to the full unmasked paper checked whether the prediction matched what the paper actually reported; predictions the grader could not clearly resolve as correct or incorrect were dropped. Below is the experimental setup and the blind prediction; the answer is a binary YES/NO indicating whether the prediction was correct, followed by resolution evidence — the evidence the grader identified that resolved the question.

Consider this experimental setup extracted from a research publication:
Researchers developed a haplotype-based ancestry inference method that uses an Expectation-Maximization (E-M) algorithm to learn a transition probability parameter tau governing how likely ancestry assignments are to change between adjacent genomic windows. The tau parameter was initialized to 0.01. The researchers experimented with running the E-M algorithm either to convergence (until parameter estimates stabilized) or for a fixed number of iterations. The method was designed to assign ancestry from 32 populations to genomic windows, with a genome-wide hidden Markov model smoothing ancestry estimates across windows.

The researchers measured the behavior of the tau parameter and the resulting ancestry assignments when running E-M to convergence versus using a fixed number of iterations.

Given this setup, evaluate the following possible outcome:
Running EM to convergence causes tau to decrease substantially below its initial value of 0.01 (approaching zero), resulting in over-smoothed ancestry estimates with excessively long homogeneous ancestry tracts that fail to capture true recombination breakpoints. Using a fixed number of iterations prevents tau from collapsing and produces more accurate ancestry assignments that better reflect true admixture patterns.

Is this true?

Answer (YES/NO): NO